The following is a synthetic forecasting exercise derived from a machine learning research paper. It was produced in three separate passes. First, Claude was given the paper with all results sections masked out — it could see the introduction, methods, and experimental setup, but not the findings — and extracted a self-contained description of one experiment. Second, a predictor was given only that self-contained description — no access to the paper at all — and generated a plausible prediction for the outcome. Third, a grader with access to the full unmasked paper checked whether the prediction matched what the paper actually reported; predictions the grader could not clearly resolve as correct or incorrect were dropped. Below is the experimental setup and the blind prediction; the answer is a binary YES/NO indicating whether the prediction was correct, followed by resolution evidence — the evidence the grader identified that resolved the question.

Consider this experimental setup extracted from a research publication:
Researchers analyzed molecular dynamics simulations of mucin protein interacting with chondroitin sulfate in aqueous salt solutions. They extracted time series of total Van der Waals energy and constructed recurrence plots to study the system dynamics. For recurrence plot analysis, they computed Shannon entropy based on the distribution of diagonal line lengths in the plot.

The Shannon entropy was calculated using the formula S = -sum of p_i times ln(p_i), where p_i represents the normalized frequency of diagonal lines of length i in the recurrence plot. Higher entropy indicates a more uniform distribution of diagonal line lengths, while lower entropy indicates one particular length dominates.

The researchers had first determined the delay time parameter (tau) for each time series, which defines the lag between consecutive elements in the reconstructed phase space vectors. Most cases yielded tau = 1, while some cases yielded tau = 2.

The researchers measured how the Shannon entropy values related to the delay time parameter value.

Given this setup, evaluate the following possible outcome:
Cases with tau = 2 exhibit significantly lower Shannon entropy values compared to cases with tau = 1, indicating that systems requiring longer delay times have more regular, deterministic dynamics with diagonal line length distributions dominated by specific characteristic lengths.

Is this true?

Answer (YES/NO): NO